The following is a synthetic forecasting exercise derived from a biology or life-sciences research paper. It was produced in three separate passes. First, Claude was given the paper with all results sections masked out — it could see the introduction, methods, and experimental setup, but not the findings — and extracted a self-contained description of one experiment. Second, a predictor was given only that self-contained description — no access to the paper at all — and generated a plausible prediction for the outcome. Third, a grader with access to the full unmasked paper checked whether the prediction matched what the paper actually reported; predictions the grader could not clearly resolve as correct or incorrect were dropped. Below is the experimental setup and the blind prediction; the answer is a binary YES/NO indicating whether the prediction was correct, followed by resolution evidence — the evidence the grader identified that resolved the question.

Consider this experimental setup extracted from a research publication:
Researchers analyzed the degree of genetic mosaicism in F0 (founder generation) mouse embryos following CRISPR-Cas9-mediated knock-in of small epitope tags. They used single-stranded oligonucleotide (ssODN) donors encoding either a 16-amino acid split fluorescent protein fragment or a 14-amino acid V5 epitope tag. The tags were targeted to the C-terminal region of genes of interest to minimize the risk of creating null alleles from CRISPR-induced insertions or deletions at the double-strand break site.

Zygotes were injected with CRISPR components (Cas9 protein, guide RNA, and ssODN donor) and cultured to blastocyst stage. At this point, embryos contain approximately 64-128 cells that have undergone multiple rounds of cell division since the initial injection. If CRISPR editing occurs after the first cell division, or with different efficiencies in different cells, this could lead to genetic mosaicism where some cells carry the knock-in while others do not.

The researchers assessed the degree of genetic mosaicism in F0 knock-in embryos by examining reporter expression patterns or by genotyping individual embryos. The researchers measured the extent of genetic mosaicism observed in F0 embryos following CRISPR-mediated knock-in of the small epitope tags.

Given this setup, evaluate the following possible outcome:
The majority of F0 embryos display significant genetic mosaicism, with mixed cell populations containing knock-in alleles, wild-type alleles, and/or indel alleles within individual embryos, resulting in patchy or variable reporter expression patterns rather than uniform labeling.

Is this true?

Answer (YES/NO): NO